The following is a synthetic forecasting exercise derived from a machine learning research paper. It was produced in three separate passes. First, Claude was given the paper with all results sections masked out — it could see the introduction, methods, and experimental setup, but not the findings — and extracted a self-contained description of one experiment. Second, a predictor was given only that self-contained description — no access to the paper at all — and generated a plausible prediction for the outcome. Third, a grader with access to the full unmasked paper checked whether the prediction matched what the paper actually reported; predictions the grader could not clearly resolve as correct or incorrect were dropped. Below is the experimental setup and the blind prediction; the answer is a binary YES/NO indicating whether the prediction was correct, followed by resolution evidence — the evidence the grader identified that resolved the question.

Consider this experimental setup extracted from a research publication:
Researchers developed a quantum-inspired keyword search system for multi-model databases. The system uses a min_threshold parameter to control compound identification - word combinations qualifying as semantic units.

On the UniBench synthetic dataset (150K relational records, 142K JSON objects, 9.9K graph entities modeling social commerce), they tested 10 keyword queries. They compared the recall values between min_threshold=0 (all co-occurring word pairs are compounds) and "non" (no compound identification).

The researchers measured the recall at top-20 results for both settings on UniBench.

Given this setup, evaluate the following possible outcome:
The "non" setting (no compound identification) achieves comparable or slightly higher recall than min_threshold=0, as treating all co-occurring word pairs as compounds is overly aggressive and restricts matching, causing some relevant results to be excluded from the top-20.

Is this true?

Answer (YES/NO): NO